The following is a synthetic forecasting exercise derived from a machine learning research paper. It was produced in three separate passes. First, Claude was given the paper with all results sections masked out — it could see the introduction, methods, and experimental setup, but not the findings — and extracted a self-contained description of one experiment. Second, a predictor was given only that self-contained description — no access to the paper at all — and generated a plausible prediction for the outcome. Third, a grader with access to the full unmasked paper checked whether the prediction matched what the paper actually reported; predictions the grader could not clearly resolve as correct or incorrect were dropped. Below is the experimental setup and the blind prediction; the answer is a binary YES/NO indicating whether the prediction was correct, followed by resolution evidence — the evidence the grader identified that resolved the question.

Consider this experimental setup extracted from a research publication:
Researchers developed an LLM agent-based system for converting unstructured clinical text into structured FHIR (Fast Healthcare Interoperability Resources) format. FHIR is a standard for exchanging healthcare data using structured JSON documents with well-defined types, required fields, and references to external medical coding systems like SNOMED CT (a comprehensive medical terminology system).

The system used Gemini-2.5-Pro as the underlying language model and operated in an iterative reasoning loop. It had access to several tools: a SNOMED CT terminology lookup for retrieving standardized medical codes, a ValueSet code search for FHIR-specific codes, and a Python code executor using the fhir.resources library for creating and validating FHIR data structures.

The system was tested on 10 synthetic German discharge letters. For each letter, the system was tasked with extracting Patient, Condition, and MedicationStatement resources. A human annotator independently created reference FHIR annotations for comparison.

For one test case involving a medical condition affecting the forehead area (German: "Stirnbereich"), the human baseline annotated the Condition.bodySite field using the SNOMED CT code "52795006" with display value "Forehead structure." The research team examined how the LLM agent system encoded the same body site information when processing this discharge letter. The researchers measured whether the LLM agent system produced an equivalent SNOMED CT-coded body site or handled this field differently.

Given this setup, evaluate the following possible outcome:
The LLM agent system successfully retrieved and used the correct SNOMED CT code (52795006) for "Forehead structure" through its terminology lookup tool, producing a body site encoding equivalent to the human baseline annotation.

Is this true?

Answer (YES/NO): NO